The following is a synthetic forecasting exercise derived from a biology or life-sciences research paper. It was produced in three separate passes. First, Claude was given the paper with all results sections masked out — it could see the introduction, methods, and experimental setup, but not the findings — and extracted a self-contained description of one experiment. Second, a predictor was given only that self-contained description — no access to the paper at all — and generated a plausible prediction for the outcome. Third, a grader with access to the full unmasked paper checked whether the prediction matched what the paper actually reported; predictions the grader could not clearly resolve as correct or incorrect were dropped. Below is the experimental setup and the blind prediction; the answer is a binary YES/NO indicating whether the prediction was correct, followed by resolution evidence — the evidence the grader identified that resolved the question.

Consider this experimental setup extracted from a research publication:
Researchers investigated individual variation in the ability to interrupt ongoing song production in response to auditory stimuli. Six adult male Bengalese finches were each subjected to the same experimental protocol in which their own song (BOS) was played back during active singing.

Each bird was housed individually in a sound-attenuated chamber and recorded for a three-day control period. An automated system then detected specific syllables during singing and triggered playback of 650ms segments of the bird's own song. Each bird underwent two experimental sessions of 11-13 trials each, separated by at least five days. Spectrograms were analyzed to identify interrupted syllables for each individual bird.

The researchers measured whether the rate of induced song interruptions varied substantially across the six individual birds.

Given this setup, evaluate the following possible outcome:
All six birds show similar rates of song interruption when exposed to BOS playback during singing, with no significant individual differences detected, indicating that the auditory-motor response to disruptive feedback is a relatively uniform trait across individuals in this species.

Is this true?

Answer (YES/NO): NO